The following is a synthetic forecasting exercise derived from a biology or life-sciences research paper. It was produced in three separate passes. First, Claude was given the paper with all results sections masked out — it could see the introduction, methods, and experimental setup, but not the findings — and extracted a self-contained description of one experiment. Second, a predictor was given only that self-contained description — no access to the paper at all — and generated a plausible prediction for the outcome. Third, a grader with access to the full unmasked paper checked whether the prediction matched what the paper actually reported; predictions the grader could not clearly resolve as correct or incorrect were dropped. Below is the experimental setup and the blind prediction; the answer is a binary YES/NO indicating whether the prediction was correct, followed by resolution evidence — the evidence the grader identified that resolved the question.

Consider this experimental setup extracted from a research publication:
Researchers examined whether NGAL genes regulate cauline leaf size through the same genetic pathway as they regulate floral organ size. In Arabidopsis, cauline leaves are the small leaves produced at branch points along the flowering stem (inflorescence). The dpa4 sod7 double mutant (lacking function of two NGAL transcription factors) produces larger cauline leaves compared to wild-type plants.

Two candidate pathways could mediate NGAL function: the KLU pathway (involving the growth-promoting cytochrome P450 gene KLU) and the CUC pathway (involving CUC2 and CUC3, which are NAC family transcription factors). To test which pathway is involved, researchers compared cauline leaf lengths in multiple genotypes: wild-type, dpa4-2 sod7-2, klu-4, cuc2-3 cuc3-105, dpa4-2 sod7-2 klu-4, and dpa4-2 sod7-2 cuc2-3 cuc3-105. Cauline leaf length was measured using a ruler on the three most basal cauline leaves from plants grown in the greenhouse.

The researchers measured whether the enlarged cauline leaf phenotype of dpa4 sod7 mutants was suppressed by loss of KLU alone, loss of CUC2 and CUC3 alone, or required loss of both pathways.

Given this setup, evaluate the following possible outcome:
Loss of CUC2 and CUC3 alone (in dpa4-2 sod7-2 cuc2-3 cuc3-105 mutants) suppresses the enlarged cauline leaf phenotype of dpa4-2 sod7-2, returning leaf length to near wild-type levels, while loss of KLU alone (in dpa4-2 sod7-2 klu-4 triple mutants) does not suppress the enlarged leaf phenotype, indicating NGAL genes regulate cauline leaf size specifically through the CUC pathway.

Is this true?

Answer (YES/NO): NO